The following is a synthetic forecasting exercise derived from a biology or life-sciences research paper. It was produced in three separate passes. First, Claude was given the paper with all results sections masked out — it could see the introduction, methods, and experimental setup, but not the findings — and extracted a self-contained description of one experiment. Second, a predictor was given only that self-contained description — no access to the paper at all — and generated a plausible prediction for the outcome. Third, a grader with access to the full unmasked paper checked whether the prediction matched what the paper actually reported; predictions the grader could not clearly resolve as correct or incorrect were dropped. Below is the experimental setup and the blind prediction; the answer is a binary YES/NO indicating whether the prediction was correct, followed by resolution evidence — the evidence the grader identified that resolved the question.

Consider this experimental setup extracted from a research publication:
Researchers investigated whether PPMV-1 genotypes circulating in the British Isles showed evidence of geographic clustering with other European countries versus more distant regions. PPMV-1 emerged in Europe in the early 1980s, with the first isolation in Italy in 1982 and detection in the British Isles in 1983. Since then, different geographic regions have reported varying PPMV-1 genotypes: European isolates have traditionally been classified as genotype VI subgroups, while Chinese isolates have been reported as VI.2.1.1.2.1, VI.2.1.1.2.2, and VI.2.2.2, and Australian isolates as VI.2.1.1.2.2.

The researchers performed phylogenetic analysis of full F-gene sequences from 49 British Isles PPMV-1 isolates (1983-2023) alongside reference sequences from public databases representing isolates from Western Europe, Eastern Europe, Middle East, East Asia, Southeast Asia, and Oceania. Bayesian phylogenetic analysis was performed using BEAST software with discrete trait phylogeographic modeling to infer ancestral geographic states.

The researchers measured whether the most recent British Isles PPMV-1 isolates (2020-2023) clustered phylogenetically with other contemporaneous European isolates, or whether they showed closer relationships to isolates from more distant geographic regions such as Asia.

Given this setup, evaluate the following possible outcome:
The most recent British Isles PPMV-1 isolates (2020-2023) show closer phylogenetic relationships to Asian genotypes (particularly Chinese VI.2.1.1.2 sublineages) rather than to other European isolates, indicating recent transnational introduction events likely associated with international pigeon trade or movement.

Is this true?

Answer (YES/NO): NO